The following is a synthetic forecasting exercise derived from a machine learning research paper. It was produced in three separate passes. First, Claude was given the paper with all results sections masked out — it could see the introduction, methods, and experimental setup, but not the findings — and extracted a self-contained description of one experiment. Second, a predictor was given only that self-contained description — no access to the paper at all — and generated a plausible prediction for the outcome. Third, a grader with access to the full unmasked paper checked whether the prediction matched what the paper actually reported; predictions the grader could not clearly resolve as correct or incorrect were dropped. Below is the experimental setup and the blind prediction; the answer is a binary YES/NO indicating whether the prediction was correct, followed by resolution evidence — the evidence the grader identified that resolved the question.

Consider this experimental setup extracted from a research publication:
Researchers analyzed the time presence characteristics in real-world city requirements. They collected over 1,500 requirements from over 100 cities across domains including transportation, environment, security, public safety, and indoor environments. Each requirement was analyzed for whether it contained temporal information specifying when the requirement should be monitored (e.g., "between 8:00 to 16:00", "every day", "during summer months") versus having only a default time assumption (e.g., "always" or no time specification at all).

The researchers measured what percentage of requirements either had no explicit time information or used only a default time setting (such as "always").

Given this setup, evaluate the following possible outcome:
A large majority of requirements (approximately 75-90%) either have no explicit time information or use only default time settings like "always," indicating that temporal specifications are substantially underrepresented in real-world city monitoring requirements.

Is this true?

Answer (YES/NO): YES